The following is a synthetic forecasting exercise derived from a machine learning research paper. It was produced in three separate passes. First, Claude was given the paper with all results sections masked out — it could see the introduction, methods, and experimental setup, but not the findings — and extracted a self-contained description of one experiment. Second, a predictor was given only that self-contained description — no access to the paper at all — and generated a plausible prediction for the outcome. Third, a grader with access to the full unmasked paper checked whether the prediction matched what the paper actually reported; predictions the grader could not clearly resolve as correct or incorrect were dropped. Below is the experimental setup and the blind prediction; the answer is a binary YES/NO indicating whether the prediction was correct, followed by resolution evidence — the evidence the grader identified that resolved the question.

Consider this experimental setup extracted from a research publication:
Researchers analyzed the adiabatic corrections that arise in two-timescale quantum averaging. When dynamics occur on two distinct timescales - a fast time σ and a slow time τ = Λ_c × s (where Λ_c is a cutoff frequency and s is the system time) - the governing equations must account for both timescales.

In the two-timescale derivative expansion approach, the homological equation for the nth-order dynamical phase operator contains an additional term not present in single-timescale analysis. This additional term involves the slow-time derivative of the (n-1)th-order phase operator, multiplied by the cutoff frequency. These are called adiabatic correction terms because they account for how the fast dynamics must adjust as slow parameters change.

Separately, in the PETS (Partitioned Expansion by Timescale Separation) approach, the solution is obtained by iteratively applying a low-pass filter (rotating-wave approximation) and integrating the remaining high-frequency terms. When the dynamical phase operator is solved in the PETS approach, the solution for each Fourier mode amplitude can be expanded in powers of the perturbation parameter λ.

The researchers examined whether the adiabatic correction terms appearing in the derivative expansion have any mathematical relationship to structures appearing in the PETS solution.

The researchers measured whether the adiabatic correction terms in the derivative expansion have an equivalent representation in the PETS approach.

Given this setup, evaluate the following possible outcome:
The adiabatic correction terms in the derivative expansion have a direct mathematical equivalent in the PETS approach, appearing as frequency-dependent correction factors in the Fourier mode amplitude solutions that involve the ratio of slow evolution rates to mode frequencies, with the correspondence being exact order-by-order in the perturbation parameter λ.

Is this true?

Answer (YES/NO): YES